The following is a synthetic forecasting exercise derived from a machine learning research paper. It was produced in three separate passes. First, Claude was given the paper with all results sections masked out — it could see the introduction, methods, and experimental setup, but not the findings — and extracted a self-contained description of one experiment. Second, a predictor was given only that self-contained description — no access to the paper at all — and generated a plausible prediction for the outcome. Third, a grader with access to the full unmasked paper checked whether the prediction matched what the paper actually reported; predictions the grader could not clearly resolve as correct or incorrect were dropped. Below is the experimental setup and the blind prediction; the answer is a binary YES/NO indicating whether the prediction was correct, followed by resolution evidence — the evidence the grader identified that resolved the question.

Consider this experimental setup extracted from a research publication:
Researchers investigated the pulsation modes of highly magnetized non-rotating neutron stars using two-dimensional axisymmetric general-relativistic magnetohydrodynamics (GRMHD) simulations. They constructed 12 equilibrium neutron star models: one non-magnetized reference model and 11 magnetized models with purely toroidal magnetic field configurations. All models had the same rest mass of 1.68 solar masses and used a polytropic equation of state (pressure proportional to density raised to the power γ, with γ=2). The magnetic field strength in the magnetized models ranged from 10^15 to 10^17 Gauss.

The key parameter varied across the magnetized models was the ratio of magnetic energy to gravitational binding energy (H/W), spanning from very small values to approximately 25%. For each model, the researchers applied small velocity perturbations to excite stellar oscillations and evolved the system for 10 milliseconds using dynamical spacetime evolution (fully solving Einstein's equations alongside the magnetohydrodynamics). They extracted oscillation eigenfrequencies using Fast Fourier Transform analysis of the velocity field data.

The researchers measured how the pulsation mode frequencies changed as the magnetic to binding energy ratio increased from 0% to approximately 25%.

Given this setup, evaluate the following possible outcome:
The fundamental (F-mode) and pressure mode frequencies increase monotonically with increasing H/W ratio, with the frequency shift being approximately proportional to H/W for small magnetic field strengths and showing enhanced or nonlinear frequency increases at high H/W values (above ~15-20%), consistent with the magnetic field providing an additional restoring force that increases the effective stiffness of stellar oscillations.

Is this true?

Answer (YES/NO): NO